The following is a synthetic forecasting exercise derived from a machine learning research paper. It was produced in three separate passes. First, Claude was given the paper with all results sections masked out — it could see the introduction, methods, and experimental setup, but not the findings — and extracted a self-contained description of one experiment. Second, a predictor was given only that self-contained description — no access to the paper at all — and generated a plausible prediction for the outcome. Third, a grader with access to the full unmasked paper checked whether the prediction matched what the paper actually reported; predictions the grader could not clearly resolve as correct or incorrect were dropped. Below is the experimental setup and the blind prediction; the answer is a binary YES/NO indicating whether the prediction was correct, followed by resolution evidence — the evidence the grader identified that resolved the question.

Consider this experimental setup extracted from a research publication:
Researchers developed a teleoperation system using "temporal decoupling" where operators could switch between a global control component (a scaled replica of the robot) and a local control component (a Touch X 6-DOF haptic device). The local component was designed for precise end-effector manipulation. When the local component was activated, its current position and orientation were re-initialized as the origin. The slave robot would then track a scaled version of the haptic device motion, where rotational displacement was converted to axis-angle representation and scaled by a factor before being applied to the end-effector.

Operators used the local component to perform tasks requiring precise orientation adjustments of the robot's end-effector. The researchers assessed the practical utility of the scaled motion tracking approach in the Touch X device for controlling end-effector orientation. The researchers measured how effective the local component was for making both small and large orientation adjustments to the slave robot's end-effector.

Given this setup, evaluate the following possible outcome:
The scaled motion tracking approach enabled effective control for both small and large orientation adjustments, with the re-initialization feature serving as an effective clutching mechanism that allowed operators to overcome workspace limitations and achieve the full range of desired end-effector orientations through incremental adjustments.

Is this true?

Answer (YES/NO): NO